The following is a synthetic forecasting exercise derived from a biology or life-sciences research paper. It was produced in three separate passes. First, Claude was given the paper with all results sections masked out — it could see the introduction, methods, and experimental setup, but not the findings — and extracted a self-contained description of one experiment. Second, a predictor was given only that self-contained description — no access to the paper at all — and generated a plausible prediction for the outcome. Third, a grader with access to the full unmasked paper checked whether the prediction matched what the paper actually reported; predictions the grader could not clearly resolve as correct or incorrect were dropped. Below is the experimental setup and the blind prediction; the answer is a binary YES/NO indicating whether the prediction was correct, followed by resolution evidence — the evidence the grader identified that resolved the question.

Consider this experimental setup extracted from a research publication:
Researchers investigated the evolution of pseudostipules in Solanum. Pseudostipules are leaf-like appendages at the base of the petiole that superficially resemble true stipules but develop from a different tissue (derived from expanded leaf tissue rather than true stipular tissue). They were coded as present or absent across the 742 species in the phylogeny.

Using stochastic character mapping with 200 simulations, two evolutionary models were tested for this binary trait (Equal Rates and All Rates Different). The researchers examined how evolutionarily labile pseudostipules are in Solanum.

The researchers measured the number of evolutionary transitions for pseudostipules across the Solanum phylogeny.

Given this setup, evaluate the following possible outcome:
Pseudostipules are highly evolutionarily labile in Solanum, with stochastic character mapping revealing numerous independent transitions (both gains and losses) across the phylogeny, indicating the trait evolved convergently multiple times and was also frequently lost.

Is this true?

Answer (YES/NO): NO